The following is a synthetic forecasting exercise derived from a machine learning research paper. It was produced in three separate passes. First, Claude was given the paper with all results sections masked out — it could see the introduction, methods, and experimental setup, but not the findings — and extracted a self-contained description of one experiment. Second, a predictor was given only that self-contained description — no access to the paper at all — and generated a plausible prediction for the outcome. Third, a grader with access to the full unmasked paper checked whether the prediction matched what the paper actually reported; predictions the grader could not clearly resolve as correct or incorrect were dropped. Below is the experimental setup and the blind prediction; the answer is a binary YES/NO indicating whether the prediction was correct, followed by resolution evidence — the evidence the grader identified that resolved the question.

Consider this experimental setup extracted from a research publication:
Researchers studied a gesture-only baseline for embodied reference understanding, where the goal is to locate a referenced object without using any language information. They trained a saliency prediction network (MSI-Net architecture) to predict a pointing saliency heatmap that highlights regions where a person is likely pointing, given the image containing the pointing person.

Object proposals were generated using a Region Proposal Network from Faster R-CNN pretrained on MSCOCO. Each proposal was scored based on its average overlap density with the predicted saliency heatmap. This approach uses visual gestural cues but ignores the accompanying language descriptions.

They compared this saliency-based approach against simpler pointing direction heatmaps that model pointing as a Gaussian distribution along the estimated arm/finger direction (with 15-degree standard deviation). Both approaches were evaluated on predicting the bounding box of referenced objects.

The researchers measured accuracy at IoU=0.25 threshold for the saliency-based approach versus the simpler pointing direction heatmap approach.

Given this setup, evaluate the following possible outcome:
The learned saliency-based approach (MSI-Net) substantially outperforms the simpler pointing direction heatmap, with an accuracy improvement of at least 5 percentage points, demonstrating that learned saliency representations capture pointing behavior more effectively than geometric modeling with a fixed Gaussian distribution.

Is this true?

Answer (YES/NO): YES